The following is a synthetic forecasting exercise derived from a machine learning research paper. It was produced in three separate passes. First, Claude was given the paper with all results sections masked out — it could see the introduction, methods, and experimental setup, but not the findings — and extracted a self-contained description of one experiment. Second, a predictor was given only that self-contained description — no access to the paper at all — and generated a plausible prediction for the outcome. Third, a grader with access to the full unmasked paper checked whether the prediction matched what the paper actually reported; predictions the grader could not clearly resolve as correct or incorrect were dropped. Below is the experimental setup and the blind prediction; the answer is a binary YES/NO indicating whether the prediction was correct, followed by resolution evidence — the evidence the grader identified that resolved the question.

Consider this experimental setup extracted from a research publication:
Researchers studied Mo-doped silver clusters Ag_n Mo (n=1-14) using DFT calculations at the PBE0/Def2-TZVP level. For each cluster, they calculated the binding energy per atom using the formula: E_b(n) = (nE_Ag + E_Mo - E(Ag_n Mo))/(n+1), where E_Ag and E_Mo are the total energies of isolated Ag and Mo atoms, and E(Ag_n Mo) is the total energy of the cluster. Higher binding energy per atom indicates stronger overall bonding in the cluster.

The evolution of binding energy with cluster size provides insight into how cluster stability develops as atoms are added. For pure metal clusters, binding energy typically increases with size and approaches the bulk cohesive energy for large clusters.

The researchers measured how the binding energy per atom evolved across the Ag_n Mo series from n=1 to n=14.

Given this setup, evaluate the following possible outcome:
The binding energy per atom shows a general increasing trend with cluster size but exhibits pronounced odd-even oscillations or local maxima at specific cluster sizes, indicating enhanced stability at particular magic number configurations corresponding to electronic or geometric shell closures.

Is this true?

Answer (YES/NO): YES